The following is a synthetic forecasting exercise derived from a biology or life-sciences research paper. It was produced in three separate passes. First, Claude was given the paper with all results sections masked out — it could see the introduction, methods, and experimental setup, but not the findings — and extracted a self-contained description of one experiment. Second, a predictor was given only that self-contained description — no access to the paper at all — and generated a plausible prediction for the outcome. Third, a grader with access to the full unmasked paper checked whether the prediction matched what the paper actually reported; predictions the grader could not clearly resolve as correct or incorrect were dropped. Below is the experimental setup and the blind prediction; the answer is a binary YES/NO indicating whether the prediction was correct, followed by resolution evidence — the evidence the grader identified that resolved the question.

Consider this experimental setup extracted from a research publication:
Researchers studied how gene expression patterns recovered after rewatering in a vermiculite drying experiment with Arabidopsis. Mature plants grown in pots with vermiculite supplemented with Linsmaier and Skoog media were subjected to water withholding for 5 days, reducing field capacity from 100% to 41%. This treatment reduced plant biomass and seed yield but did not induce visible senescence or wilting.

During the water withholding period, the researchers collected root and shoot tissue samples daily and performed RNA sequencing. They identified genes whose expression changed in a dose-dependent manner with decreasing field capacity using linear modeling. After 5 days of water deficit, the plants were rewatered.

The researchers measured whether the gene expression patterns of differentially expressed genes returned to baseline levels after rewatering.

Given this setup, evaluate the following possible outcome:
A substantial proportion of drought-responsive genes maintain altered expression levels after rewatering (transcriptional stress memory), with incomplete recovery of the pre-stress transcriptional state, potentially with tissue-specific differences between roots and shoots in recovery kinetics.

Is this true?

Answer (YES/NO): NO